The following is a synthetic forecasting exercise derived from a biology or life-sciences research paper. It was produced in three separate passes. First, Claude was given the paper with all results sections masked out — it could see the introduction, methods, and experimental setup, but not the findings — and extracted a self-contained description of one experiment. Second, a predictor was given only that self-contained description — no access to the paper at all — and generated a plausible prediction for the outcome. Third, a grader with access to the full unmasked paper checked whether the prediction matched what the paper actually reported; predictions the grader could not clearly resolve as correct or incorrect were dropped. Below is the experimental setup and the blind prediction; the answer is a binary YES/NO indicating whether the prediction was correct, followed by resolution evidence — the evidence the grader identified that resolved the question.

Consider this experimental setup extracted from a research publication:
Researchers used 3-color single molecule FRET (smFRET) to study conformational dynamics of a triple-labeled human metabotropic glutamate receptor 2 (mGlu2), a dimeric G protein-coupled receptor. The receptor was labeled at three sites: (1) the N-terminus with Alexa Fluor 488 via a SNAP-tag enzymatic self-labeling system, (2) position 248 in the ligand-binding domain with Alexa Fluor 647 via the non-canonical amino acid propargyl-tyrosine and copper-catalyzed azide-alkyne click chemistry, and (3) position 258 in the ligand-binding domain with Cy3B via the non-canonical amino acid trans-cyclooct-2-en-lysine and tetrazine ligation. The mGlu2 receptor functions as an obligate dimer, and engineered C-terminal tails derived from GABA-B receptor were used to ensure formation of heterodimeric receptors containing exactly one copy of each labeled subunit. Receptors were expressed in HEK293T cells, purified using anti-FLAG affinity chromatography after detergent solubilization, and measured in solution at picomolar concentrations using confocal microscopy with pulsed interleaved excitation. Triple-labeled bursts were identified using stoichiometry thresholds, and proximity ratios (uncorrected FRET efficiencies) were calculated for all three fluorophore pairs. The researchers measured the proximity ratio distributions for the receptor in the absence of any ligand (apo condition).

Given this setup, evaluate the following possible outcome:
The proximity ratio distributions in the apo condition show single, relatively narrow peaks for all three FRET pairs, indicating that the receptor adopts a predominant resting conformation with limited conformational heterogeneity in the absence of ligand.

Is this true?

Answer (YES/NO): YES